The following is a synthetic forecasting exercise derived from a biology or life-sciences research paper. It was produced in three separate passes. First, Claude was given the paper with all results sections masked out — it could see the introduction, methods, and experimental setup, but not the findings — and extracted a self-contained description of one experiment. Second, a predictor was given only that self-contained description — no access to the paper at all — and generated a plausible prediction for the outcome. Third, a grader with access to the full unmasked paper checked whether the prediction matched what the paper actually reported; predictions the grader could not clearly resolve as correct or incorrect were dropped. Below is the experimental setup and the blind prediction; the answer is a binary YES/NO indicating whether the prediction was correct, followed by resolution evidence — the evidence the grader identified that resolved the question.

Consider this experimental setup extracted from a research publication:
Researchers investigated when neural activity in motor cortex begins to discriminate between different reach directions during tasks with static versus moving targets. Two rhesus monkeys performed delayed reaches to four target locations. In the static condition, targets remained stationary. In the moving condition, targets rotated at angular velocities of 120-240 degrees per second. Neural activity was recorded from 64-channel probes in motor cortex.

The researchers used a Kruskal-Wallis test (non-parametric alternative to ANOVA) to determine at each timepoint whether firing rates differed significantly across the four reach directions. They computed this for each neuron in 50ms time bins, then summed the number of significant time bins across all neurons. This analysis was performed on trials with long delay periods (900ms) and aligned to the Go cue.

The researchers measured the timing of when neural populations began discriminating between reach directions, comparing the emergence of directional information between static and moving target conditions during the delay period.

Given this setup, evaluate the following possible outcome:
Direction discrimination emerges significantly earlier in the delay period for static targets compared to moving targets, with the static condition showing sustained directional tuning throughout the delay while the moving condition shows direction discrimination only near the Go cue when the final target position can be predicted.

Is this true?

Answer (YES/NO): NO